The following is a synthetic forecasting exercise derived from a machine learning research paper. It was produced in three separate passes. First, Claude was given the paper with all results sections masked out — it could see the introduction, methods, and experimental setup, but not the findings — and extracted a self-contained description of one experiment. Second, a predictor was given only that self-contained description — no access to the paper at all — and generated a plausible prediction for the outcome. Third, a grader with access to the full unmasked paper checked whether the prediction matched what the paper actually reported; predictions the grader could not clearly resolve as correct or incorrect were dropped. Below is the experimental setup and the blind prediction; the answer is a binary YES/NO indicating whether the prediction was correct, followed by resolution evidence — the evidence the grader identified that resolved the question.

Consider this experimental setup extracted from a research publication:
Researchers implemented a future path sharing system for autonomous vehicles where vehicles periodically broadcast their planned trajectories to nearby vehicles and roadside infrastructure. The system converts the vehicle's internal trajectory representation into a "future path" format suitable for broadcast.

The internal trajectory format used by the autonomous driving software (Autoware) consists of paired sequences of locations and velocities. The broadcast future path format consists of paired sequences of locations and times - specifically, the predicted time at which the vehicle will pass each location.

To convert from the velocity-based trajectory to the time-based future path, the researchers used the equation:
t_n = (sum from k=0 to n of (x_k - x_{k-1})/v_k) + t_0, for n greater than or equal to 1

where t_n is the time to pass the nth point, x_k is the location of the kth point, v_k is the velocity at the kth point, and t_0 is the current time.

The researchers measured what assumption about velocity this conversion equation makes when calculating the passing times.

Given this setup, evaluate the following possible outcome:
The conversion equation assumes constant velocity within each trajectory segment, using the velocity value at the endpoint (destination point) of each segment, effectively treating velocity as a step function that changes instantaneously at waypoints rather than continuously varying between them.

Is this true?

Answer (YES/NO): YES